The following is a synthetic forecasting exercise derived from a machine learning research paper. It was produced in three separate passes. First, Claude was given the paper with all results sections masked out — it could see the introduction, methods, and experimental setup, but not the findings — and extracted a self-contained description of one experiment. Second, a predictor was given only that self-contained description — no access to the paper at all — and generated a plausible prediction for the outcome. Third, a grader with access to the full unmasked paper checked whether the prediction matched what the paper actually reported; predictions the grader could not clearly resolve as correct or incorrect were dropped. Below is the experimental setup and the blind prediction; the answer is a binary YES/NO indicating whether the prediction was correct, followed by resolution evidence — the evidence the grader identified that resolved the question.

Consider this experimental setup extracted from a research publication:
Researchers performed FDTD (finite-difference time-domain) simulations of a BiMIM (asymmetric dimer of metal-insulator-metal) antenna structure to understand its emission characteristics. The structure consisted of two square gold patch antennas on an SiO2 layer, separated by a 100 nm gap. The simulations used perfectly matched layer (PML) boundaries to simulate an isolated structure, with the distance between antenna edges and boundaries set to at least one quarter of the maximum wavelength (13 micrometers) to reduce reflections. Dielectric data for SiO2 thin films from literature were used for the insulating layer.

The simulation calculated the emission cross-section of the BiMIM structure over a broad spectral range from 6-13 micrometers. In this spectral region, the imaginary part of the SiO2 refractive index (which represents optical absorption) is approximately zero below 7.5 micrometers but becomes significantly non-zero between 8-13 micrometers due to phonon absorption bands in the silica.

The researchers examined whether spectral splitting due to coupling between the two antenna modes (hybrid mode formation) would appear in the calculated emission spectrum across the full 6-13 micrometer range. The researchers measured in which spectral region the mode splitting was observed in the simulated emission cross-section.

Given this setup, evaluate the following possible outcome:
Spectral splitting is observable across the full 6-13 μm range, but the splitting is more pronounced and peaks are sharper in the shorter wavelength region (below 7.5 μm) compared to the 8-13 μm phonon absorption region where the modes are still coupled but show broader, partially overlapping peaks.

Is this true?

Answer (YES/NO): NO